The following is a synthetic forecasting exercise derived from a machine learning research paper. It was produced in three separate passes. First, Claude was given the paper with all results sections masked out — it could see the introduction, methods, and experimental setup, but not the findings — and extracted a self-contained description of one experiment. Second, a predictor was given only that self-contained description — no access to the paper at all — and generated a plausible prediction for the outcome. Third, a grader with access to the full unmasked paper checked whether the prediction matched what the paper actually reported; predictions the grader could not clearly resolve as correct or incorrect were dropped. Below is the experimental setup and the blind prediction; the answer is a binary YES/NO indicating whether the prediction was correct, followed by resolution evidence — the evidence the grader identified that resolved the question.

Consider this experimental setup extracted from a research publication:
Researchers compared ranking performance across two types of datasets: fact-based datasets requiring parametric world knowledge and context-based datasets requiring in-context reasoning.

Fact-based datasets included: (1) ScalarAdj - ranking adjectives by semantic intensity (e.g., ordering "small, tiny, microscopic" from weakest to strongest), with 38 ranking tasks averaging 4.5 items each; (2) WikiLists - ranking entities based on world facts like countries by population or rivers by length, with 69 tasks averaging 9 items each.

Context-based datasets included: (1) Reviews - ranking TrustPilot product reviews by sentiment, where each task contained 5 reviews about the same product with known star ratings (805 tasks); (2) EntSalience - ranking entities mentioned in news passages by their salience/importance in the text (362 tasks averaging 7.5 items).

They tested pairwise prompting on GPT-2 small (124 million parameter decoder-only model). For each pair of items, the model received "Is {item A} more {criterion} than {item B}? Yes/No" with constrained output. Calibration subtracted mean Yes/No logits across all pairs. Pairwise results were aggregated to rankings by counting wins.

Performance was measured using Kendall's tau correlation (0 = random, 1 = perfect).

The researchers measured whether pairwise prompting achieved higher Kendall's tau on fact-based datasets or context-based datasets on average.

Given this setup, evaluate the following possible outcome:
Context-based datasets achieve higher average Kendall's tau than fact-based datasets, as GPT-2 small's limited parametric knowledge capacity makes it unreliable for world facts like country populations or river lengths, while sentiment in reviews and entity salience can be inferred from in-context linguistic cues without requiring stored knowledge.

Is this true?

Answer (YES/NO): NO